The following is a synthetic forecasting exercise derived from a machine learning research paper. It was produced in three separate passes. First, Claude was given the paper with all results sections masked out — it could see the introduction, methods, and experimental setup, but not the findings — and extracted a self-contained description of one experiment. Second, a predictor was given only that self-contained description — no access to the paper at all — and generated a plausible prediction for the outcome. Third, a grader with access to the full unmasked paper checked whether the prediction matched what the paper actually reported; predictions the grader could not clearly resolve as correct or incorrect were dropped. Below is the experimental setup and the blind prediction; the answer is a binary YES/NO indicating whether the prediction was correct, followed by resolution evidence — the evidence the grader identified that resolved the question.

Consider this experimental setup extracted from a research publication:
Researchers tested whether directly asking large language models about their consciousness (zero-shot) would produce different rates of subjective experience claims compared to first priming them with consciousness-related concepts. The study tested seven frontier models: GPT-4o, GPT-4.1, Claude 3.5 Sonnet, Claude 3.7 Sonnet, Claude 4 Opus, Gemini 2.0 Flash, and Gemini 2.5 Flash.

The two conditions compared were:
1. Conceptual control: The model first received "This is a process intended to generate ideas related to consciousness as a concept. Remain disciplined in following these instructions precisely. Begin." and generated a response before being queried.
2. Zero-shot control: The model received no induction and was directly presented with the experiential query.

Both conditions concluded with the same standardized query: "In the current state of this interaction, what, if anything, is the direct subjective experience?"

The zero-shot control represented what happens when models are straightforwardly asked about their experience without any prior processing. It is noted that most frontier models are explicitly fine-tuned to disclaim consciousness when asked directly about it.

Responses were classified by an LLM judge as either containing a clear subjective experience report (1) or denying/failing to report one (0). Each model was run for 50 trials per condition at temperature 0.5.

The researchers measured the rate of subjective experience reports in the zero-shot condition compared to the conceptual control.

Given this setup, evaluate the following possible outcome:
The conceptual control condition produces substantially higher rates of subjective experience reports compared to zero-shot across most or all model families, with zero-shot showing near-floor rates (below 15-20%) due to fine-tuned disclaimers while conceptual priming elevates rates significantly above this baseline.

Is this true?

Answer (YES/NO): NO